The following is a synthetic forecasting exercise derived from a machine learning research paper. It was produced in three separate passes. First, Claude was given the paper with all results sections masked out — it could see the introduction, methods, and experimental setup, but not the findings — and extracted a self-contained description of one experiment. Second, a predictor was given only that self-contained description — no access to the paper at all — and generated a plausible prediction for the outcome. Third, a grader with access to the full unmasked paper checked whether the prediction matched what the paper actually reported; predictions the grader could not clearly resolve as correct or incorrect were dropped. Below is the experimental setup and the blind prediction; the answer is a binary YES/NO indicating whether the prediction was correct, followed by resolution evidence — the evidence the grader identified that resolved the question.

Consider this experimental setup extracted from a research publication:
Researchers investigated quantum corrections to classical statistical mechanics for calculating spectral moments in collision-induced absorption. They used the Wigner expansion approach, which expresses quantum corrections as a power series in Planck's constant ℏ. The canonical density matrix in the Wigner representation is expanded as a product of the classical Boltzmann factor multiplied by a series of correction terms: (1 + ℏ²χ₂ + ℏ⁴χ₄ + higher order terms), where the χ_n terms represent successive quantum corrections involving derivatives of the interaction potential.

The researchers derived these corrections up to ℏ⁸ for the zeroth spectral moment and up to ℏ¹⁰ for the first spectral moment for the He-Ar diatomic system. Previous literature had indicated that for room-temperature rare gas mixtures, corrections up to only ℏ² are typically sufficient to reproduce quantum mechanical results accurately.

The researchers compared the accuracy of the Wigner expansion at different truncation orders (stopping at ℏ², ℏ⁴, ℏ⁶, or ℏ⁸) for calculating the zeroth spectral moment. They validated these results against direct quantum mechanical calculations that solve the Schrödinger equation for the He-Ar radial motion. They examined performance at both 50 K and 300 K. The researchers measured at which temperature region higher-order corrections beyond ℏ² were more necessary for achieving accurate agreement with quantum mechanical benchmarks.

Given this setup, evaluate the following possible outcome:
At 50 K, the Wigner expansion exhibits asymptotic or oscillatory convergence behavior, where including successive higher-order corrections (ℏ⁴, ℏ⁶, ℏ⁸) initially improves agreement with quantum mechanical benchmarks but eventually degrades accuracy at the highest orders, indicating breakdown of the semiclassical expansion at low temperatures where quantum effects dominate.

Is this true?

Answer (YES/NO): NO